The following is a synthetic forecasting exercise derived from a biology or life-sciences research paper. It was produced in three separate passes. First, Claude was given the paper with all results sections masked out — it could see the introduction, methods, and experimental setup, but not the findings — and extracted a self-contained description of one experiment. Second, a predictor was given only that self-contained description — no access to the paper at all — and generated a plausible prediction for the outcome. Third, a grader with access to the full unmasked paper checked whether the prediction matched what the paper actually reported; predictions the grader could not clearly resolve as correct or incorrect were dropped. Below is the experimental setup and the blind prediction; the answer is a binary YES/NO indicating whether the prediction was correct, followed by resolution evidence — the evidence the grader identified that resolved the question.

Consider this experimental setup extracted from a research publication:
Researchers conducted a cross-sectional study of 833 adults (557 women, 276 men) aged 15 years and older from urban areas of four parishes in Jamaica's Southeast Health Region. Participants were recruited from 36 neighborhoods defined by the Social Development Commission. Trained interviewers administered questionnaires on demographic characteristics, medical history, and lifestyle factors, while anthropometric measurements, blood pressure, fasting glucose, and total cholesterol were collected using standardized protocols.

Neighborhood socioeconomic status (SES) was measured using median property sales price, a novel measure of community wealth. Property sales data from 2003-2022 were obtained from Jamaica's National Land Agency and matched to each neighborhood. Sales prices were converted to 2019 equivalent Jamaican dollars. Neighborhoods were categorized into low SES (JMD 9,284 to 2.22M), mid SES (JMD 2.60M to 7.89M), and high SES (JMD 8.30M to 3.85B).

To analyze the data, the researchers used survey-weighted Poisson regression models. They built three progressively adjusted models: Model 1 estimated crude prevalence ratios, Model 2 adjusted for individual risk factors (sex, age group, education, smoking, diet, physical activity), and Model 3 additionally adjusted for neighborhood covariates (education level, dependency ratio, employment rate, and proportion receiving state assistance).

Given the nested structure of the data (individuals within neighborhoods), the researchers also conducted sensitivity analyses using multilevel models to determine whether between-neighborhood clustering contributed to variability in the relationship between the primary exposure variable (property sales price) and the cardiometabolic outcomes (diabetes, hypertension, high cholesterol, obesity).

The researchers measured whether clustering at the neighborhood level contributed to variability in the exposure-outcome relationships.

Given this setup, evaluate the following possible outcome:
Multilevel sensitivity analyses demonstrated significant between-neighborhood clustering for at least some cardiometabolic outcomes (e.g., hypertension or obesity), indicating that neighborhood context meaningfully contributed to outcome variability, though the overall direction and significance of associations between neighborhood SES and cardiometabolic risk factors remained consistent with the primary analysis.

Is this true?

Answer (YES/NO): NO